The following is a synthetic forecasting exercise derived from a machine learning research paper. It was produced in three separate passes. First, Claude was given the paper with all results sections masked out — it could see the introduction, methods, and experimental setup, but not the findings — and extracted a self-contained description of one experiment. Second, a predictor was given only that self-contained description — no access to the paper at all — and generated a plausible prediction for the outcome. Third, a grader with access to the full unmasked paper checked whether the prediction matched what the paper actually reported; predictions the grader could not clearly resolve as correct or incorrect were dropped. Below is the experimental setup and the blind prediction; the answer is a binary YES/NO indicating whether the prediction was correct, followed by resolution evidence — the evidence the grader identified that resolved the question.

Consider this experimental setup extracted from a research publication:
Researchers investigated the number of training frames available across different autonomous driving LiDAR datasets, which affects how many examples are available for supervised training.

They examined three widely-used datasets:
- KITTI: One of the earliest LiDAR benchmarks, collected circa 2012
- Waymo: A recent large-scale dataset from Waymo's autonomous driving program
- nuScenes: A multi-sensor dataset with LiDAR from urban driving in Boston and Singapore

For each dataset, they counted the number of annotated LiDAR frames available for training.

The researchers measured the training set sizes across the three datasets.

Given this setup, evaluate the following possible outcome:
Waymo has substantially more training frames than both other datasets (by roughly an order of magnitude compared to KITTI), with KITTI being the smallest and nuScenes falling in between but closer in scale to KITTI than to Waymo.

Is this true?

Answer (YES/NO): NO